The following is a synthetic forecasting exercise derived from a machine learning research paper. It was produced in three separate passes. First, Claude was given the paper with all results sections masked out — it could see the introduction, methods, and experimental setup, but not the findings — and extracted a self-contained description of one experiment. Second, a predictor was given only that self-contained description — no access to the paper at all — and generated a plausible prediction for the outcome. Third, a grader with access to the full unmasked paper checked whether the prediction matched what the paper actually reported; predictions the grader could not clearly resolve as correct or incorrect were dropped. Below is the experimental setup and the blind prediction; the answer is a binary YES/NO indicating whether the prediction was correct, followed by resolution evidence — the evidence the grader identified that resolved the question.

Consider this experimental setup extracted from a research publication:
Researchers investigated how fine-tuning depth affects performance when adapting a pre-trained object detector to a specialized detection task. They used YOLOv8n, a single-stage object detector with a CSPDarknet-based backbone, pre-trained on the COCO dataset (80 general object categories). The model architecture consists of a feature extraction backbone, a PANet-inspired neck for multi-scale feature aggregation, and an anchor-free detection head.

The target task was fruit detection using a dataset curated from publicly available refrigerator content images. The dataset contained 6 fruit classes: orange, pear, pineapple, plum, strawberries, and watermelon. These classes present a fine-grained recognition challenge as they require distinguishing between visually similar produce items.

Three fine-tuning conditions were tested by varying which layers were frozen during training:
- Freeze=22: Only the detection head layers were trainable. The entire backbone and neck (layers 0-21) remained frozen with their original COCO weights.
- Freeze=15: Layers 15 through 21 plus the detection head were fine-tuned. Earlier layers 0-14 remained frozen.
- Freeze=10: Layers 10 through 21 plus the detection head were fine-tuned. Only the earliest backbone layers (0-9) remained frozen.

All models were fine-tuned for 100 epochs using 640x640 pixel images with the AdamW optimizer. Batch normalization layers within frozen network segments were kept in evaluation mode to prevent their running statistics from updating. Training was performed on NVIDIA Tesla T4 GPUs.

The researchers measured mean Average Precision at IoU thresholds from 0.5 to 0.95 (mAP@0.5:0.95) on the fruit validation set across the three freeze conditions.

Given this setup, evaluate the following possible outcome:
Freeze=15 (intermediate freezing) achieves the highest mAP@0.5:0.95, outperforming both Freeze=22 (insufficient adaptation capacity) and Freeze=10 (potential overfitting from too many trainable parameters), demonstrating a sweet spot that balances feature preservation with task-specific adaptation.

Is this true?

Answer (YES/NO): NO